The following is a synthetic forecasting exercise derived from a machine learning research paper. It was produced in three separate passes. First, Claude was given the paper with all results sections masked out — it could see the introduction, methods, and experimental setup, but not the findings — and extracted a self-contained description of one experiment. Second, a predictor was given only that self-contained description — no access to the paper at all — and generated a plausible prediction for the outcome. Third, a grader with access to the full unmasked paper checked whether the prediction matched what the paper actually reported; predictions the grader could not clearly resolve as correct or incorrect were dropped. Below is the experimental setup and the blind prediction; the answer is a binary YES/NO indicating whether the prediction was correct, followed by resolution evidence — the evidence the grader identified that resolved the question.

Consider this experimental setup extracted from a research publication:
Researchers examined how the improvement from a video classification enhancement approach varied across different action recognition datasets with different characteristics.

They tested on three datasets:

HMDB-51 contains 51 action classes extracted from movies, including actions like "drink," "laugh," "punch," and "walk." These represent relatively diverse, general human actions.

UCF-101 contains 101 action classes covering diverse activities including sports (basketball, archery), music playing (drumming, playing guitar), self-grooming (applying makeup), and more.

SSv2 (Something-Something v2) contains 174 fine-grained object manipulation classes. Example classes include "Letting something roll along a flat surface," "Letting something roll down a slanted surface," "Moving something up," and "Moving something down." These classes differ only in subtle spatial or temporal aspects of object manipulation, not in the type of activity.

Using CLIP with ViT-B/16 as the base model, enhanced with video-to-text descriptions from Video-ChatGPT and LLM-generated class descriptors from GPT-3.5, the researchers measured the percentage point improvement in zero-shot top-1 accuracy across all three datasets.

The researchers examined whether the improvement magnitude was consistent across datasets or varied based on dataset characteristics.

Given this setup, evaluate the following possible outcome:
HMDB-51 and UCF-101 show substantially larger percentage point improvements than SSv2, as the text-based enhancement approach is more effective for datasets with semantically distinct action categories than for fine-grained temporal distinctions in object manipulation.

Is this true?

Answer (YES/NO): YES